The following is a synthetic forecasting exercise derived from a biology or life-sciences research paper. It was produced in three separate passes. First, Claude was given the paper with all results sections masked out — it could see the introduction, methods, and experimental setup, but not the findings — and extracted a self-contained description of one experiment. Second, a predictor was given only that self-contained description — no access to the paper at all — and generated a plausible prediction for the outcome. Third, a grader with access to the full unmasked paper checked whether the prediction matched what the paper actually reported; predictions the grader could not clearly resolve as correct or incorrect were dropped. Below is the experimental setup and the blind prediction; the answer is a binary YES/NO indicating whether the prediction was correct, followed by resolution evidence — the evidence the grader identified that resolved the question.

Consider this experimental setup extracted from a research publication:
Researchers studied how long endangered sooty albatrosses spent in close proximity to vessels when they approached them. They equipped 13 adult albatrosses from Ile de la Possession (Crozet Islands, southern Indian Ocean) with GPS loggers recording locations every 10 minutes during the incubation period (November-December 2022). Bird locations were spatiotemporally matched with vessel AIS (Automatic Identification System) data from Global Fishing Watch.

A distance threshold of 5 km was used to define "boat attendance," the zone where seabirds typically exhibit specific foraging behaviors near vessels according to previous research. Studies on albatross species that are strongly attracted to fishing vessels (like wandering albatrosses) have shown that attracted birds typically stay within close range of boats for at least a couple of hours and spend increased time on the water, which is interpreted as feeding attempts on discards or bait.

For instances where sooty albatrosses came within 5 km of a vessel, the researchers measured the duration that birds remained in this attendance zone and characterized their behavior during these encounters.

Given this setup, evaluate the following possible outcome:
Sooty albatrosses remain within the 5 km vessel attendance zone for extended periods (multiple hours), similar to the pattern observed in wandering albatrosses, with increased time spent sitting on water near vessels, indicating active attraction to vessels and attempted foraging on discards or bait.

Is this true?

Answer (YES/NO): NO